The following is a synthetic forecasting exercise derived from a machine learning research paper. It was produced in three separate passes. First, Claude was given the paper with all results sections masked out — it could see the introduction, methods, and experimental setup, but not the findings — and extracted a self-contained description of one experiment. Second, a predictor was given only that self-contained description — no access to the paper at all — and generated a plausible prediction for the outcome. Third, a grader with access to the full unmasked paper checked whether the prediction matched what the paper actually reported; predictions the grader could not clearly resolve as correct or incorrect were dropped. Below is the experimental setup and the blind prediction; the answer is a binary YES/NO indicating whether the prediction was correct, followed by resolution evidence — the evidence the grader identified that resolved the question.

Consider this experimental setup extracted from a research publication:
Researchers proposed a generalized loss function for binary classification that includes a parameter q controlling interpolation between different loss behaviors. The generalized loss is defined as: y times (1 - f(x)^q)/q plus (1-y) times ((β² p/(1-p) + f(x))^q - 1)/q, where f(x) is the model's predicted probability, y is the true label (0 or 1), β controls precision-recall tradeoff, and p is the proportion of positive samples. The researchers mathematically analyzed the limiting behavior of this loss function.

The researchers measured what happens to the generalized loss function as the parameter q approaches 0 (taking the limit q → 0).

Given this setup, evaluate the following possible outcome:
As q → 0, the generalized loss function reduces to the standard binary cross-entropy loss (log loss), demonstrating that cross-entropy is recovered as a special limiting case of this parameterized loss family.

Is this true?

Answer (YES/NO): NO